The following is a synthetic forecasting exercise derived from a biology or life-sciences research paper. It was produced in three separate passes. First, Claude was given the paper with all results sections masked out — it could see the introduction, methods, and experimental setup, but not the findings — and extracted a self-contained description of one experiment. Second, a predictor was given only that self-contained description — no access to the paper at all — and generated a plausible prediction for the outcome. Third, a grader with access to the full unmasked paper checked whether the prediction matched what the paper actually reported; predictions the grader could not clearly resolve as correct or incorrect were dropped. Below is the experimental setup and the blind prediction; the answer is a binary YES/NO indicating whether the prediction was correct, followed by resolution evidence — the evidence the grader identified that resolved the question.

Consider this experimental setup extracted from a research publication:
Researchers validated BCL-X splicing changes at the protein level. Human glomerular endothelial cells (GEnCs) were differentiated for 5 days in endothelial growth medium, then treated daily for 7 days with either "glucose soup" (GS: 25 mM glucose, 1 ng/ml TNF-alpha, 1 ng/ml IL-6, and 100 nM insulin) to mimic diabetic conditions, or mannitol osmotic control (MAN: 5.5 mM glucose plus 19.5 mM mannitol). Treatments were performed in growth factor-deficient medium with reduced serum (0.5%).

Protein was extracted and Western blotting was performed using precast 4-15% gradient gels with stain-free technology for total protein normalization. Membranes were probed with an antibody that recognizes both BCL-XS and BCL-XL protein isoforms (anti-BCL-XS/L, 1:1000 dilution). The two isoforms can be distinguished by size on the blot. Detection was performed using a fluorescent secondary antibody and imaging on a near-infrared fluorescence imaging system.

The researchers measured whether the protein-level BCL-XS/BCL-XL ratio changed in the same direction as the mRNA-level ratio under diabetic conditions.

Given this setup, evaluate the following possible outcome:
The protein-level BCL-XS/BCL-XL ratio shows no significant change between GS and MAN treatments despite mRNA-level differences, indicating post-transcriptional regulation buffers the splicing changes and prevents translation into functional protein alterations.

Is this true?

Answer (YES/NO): NO